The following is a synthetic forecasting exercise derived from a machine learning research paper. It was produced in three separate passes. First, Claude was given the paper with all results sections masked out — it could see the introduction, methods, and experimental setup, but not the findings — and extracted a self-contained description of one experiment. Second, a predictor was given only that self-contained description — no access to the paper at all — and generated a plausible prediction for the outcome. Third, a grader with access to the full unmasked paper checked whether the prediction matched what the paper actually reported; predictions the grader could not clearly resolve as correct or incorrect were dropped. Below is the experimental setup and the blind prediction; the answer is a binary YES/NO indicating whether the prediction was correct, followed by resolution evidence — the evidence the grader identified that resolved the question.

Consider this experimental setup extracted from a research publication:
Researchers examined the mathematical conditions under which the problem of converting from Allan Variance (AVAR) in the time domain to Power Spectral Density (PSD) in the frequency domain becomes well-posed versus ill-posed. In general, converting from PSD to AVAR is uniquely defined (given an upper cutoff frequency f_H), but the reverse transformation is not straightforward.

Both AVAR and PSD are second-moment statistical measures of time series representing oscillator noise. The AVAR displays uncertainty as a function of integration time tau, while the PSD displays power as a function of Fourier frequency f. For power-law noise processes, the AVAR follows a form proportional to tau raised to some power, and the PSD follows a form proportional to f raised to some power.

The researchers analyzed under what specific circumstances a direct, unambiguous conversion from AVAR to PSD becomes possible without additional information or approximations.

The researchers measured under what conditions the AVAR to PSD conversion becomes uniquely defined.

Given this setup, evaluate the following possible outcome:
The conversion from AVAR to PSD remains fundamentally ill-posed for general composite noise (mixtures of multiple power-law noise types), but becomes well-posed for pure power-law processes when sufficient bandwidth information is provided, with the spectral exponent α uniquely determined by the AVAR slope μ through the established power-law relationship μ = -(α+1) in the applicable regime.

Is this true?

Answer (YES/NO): NO